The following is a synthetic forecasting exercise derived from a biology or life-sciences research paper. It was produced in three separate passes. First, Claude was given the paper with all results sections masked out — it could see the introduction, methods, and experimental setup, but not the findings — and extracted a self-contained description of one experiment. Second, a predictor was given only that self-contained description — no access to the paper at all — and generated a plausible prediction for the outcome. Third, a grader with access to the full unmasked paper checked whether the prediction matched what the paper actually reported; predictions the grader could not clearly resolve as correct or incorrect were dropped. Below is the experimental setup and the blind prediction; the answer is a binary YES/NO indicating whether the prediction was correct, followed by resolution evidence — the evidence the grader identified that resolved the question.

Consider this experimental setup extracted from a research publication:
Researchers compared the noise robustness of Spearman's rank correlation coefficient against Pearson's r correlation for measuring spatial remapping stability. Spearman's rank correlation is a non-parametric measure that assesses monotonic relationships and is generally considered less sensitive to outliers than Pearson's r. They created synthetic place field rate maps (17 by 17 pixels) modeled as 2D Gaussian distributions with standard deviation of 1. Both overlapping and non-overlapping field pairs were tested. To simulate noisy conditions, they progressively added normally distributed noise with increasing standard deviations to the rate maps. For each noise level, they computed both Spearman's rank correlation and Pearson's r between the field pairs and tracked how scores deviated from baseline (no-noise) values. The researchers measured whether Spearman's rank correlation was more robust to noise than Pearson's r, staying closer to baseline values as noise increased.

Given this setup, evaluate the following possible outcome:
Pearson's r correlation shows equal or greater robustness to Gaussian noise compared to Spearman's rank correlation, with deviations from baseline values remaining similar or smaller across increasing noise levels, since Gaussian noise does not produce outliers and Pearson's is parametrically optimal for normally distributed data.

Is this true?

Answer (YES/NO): YES